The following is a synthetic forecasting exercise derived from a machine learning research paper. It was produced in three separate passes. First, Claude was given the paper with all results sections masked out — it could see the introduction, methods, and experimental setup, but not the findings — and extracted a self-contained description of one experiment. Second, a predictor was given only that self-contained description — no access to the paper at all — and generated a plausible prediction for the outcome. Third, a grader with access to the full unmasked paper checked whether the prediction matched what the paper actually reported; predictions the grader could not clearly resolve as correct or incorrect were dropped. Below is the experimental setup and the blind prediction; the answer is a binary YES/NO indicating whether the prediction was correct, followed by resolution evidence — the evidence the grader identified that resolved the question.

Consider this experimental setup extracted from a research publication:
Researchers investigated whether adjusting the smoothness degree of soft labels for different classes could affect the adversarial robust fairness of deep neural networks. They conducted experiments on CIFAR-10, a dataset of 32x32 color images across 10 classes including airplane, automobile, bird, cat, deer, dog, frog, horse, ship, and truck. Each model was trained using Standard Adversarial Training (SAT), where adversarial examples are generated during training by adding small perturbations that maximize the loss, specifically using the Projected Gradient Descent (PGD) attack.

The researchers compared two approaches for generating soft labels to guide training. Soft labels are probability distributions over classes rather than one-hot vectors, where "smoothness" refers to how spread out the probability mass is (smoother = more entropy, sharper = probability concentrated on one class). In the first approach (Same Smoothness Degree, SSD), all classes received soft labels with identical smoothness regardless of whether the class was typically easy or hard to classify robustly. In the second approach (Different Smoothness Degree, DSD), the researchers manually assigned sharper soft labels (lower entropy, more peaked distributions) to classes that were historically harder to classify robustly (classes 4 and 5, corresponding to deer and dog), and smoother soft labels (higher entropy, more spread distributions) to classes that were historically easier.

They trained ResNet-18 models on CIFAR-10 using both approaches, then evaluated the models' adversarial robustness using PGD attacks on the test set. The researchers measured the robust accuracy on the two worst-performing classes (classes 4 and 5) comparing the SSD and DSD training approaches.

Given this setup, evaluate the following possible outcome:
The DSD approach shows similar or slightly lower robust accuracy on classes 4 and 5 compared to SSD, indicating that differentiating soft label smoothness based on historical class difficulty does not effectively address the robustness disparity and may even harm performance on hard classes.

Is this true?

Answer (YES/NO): NO